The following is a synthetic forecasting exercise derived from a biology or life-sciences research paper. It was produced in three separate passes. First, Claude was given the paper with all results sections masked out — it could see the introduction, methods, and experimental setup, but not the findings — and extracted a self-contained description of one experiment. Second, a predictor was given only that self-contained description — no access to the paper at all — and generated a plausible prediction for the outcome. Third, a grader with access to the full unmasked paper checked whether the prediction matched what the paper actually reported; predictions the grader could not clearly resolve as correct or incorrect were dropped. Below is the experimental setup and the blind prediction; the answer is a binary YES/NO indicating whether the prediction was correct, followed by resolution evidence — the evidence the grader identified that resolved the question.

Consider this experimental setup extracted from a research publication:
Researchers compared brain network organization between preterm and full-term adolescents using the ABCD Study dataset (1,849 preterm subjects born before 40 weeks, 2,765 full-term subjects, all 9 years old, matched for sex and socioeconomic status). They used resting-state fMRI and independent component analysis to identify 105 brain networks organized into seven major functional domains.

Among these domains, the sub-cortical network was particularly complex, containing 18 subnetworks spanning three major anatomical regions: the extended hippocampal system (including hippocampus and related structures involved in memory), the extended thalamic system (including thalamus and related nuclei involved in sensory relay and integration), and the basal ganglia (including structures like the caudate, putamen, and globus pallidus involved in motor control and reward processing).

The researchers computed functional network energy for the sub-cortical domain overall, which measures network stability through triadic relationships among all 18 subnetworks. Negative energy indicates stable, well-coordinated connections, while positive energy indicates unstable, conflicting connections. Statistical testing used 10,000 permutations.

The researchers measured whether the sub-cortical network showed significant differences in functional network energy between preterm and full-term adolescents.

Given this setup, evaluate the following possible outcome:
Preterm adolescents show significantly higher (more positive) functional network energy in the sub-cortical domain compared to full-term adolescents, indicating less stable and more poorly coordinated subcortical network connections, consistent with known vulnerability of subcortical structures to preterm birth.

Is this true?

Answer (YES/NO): NO